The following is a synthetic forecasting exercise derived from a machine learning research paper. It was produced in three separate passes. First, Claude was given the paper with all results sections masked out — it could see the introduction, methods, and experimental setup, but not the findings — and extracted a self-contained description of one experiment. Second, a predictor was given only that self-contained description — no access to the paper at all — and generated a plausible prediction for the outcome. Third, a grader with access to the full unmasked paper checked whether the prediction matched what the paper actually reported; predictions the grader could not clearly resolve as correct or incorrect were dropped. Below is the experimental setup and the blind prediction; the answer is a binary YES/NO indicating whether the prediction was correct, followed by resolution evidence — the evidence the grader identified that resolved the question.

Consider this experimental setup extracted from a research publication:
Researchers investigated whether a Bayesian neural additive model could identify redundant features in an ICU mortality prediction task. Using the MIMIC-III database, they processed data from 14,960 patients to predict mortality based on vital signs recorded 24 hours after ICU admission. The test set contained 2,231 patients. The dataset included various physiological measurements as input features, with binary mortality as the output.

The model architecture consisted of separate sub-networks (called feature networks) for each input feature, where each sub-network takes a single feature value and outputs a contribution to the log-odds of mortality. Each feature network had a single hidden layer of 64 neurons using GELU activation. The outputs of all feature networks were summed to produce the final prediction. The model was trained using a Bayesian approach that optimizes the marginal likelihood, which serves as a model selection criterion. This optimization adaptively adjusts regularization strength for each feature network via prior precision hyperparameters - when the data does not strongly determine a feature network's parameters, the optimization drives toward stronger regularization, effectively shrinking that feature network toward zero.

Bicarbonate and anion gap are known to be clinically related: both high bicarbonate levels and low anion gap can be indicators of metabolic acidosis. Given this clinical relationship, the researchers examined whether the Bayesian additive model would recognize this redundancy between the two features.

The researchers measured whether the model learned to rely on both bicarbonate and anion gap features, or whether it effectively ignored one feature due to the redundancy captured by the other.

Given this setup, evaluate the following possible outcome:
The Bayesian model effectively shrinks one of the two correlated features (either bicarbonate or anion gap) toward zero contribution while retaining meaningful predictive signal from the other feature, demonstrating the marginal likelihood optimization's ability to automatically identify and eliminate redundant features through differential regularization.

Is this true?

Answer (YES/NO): YES